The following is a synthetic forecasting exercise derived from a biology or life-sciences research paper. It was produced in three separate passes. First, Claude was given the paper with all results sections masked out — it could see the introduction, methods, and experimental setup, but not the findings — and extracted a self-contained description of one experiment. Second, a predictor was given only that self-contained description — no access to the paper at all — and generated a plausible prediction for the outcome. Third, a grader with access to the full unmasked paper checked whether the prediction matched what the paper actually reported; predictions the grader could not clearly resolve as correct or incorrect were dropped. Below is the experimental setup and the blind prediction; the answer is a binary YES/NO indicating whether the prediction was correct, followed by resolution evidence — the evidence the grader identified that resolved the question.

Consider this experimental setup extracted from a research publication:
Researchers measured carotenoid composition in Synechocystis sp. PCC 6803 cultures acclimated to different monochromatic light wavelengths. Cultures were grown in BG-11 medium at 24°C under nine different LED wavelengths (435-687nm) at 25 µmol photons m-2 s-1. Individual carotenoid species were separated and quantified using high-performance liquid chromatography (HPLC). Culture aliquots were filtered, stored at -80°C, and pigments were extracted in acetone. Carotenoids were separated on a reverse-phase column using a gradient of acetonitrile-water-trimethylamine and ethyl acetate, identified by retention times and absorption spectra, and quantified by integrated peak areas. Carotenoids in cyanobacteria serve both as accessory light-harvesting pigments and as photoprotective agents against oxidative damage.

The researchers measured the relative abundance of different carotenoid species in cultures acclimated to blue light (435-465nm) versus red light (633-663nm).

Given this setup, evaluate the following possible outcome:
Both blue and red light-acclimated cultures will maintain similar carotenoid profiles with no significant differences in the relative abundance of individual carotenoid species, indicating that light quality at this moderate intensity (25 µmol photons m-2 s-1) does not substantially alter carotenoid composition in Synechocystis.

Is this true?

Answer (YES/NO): NO